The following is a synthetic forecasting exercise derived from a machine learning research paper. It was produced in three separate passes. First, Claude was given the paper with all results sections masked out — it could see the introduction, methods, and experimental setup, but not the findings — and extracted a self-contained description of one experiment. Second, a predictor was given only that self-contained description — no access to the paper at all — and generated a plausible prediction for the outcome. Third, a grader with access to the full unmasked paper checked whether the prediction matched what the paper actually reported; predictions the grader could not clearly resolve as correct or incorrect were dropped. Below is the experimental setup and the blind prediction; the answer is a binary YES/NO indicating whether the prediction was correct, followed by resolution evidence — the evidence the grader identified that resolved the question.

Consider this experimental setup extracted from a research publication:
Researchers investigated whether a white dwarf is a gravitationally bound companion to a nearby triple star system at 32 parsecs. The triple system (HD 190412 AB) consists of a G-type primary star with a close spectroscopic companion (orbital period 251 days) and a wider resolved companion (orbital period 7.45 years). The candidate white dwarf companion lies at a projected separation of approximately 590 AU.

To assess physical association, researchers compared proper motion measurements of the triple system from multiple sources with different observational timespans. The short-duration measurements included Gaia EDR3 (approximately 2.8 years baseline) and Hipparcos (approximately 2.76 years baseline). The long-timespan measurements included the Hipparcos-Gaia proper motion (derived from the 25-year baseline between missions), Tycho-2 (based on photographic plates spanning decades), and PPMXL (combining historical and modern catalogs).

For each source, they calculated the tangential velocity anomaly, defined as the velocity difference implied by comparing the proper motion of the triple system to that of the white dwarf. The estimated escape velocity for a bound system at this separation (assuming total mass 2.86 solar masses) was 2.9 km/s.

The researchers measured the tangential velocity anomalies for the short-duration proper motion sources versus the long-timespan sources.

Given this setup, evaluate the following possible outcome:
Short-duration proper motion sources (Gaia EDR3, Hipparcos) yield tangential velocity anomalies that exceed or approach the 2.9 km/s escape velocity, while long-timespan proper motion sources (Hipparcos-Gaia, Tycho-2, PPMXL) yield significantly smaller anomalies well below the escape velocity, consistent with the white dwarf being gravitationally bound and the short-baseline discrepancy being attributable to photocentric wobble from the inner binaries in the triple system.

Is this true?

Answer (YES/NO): YES